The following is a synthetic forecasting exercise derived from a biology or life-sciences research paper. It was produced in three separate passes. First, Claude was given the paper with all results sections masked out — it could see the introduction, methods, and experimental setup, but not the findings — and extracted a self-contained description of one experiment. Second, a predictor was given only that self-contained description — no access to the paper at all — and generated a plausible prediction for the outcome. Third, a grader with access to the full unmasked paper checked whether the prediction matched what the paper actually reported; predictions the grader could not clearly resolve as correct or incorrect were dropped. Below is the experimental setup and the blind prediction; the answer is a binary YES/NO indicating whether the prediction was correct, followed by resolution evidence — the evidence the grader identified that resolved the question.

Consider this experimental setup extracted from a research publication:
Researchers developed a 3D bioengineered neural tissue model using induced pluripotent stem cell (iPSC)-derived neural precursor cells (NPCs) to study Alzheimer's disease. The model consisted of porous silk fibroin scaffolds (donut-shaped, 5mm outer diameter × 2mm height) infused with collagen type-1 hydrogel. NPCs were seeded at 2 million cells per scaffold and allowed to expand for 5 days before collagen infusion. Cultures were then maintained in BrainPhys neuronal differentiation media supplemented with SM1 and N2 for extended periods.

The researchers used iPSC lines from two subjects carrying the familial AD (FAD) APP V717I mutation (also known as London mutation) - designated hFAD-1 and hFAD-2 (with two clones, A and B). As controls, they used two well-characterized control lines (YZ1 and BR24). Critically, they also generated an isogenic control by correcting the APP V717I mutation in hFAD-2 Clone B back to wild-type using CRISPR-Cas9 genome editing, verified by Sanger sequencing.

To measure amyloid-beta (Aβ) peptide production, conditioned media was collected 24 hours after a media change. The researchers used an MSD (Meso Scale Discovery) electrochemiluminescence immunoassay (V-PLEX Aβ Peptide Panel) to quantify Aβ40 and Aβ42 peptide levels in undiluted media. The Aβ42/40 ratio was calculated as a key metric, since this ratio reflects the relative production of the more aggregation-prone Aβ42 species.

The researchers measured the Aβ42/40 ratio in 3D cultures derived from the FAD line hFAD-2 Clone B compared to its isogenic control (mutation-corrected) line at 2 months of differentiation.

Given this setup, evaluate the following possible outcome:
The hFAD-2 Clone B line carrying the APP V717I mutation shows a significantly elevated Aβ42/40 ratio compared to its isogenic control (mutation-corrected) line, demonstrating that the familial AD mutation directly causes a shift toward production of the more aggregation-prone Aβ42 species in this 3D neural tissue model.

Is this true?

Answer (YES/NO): YES